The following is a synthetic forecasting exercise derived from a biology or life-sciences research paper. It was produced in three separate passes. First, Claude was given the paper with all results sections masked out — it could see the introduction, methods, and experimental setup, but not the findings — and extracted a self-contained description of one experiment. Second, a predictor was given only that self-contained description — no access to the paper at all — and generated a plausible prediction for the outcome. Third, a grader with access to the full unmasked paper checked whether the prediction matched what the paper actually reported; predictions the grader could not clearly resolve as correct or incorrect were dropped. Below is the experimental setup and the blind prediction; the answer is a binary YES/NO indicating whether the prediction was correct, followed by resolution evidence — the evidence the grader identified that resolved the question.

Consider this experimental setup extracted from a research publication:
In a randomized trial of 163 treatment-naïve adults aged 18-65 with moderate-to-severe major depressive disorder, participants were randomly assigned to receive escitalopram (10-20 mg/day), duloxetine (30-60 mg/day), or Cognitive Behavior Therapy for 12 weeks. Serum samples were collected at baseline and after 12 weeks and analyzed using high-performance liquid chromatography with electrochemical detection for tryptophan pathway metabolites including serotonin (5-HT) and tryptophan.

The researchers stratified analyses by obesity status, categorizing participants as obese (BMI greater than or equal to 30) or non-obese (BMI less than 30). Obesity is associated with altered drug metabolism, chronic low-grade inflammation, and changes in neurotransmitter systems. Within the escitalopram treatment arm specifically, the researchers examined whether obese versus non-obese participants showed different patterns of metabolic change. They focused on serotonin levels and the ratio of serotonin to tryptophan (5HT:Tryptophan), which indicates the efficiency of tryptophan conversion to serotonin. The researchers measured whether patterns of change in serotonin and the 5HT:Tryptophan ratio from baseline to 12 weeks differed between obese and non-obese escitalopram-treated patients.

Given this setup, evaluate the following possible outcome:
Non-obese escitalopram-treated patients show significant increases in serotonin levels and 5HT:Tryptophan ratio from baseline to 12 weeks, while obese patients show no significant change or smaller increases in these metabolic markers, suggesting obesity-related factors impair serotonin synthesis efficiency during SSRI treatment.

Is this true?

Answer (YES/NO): NO